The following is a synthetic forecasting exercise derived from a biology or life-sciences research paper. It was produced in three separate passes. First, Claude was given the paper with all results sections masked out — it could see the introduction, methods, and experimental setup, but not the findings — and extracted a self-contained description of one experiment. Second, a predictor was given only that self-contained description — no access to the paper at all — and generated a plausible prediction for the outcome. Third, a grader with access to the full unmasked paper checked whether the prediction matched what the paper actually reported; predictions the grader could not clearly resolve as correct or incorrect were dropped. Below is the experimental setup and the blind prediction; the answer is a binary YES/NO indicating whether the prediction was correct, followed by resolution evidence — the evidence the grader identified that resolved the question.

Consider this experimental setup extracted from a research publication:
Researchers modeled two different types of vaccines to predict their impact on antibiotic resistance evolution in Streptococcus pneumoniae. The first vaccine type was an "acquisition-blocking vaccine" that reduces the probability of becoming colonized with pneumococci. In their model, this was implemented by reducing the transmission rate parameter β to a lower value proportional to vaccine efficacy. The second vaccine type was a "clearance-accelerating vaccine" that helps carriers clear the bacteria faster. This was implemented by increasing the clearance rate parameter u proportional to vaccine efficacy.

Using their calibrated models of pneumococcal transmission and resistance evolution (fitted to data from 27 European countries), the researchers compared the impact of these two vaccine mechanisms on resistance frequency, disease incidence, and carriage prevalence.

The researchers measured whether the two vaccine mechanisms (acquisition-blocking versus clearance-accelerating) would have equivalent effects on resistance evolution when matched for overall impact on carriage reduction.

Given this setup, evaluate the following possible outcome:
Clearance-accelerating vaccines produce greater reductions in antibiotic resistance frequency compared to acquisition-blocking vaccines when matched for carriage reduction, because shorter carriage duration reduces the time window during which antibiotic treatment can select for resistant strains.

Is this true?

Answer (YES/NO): YES